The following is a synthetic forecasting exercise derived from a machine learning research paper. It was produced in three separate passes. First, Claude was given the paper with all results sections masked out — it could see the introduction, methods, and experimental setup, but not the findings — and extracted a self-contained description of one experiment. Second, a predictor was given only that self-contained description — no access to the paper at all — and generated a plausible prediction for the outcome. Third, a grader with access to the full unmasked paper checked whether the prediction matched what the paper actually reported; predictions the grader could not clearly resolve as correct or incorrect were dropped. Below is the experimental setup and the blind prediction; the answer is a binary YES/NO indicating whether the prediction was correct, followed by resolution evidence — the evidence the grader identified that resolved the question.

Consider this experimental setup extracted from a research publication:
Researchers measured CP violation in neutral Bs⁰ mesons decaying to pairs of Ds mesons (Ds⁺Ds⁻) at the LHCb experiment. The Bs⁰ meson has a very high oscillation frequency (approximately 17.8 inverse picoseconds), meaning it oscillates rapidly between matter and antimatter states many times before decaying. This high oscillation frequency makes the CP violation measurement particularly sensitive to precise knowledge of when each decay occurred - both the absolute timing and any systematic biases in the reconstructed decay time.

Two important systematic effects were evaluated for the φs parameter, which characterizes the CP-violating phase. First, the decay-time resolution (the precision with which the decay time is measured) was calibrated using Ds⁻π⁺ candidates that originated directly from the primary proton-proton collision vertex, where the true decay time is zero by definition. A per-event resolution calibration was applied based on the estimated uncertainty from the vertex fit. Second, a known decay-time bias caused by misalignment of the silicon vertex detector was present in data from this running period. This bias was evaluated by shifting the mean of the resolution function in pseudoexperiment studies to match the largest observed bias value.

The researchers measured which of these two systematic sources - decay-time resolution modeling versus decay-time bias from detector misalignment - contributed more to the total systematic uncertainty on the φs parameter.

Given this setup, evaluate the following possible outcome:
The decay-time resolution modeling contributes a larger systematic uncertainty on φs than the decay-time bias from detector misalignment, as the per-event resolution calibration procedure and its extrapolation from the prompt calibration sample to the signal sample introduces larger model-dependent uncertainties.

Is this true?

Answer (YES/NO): NO